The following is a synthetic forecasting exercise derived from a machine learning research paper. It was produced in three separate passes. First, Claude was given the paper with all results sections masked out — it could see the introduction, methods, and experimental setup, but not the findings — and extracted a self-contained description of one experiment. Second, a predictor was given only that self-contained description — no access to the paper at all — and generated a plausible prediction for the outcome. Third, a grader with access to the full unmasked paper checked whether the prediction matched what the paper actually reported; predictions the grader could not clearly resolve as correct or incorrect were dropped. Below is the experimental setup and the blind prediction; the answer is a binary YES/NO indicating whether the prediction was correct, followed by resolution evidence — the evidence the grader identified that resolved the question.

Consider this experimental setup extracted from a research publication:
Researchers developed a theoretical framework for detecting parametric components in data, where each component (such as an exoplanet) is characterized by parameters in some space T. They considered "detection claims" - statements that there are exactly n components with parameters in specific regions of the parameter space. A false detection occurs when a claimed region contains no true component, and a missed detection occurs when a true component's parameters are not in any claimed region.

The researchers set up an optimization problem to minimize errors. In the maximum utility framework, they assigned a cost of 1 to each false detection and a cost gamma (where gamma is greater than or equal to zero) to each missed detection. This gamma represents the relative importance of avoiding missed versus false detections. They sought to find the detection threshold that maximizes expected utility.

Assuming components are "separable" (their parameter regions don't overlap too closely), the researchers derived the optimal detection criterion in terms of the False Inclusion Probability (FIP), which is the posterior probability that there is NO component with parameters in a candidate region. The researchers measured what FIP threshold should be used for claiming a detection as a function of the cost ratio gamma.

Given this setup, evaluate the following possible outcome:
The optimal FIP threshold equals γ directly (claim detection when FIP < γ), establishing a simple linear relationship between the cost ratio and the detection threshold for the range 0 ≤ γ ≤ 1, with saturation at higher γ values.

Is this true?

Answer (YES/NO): NO